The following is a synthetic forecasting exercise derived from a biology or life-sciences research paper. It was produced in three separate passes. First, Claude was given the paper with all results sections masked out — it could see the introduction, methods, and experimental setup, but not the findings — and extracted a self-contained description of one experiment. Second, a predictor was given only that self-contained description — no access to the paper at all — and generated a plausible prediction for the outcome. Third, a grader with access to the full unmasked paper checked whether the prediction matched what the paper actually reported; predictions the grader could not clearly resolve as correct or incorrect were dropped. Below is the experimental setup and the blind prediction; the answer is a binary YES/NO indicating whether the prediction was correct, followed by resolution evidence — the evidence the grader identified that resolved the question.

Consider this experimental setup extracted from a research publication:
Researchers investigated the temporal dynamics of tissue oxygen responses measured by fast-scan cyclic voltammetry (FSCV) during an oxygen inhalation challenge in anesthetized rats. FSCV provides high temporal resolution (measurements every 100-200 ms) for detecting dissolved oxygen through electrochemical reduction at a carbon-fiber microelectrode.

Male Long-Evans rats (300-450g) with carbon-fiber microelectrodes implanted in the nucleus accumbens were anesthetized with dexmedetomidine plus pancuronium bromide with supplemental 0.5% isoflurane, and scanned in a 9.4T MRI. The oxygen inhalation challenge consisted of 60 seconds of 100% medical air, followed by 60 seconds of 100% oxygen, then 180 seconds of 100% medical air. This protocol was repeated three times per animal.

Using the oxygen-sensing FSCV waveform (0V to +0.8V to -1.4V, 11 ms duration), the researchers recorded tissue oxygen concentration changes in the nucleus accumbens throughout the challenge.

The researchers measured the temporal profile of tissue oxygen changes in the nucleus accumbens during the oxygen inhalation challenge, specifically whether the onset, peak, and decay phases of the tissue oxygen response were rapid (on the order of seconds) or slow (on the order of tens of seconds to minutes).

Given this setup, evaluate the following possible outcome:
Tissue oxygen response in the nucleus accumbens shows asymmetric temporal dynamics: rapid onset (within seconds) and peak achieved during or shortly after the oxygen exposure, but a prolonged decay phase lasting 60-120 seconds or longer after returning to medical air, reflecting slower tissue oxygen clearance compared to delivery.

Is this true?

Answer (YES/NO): NO